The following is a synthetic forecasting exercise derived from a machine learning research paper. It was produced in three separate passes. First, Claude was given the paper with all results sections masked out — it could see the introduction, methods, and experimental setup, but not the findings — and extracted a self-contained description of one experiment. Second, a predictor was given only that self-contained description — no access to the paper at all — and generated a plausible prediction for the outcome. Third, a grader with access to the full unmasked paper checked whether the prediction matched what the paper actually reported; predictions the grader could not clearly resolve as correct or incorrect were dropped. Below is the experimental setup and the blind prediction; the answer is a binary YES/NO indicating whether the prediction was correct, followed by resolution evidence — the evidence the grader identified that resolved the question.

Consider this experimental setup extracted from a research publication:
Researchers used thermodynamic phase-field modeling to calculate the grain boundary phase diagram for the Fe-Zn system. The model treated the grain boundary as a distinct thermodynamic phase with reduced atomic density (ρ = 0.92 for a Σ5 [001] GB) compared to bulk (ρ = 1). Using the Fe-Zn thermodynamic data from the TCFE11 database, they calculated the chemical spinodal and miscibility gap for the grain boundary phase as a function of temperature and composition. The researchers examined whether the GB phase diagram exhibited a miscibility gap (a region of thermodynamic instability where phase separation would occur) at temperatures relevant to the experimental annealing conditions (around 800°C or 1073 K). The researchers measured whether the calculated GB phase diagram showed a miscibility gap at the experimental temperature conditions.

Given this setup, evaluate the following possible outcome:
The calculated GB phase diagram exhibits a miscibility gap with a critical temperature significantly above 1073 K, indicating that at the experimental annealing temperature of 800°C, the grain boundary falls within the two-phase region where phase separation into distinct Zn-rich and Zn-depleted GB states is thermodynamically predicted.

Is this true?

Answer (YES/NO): NO